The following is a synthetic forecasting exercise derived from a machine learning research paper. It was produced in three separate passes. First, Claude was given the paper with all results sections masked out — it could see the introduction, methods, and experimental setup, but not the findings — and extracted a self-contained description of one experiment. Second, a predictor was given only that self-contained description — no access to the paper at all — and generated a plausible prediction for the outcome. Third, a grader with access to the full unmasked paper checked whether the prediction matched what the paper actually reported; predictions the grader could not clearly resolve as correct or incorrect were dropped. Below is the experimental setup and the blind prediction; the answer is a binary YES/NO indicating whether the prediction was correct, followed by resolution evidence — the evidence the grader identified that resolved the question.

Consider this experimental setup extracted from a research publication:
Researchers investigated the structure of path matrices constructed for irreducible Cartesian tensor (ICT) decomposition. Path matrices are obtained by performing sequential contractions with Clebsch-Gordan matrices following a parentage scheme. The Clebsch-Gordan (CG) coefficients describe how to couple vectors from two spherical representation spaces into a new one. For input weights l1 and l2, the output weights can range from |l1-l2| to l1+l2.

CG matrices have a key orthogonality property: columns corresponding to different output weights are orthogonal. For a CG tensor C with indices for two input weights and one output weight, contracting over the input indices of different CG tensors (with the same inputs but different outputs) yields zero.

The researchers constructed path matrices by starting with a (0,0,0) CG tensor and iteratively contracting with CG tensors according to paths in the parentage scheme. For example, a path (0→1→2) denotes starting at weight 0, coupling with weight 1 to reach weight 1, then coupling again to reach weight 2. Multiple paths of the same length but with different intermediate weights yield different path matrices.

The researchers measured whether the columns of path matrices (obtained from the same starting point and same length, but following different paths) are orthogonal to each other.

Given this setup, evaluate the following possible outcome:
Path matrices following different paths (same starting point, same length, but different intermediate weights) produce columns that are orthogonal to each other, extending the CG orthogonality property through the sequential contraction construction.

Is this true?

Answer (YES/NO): YES